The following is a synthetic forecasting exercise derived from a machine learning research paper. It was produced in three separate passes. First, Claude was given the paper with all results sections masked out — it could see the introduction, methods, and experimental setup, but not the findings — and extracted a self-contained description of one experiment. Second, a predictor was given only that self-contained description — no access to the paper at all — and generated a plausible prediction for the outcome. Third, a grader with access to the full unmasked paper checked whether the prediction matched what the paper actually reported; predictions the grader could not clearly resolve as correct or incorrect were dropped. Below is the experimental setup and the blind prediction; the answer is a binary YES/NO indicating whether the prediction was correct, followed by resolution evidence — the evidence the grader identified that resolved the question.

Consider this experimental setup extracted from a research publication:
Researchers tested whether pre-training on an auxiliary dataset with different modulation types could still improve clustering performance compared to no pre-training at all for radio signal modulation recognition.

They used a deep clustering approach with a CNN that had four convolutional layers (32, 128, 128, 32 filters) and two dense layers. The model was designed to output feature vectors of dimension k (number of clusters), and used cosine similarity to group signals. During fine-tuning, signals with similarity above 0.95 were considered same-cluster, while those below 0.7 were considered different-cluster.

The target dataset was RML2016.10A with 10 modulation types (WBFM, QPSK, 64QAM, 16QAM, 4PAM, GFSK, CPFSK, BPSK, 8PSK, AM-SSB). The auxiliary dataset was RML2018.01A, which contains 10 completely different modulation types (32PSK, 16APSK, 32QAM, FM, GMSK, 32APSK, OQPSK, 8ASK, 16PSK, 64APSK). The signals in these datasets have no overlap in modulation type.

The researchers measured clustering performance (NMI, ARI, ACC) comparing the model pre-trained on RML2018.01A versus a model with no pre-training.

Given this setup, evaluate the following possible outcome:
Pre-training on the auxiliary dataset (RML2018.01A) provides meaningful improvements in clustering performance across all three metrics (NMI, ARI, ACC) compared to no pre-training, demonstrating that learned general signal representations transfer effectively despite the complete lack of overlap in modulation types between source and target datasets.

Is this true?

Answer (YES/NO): YES